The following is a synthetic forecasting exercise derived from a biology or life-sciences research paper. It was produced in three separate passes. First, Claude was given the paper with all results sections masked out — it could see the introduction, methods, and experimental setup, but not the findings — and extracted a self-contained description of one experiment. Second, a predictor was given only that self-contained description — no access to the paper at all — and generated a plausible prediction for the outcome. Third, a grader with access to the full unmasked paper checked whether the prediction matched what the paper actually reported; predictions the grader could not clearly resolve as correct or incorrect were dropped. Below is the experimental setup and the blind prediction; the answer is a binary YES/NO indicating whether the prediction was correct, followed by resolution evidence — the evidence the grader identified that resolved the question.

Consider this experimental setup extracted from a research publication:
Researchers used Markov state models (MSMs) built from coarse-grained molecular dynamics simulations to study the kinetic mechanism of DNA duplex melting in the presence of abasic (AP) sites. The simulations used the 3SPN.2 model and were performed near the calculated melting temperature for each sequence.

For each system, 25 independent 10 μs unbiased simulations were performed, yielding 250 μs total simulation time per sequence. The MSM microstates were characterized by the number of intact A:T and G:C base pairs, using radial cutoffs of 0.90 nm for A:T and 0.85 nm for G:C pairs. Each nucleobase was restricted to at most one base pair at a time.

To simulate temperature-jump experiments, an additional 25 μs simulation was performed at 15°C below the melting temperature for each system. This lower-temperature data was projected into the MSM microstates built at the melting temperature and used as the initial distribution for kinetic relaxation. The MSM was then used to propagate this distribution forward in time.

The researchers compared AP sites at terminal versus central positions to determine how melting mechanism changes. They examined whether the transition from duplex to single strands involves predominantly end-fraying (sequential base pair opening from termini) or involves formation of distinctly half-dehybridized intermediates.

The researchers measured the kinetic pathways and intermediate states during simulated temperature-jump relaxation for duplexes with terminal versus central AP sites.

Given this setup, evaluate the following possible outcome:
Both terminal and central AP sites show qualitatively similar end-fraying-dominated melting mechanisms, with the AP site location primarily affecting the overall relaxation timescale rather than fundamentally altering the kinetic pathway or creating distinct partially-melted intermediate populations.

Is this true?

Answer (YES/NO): NO